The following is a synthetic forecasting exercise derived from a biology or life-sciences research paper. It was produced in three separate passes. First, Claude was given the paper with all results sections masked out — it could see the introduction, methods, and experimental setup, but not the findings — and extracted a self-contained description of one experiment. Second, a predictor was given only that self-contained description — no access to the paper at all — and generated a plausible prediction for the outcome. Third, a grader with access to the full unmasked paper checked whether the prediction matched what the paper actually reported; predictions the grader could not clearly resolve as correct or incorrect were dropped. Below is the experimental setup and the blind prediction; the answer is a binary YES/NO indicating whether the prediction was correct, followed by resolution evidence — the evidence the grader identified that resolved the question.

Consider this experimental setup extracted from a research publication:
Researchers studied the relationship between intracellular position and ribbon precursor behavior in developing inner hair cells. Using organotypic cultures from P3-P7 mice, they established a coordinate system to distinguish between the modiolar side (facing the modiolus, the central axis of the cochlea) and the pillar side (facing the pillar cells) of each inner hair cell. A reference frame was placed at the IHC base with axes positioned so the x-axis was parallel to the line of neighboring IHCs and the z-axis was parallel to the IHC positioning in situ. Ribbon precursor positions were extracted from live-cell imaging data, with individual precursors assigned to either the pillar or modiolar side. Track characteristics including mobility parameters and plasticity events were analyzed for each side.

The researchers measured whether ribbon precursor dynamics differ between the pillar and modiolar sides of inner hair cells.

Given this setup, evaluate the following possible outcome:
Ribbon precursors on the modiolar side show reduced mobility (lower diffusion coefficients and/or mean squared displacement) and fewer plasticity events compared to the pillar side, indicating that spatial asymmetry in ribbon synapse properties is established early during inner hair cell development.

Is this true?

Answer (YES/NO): NO